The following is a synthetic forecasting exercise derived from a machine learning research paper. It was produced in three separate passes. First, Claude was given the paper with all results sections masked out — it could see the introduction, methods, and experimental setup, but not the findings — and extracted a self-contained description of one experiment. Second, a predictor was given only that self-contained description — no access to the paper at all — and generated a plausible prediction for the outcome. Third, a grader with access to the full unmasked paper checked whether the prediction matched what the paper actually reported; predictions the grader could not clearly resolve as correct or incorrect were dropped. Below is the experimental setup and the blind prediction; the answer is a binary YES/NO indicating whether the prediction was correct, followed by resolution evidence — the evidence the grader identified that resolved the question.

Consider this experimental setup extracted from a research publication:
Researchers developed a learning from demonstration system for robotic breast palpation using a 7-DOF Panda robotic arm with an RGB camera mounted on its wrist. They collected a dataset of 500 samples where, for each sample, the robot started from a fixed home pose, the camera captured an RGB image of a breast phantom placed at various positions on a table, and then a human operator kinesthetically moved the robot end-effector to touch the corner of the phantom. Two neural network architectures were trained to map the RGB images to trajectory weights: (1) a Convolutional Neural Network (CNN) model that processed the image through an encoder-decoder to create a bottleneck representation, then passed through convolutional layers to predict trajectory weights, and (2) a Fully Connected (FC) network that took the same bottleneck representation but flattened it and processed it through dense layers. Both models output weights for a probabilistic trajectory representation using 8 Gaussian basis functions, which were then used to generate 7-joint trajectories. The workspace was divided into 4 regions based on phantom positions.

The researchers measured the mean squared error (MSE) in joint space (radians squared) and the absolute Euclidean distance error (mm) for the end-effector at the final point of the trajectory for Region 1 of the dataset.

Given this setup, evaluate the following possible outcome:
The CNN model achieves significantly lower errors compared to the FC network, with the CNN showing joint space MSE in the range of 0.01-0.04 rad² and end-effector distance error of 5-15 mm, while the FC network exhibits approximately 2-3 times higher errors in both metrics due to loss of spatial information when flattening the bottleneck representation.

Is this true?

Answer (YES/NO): NO